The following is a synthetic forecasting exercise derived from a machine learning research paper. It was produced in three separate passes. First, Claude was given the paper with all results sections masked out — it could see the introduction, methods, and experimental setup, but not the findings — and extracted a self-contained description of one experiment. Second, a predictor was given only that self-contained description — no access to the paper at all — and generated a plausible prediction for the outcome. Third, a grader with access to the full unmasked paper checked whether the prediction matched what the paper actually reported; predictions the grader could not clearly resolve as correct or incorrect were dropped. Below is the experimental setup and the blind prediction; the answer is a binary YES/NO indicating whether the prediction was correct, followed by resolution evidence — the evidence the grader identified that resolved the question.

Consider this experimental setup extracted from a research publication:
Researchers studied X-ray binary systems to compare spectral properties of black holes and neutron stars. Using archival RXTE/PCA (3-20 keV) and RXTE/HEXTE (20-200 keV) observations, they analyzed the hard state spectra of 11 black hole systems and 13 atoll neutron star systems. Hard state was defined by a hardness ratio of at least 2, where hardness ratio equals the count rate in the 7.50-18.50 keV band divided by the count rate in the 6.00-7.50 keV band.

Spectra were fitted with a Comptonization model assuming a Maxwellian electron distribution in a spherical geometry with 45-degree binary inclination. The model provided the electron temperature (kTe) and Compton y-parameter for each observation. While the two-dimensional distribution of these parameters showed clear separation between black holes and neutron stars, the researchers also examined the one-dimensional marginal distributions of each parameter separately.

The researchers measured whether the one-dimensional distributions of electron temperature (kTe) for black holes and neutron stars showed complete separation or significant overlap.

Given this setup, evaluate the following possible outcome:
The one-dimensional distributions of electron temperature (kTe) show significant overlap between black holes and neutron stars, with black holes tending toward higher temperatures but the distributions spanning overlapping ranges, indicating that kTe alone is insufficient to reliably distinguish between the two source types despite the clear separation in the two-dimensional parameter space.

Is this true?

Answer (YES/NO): YES